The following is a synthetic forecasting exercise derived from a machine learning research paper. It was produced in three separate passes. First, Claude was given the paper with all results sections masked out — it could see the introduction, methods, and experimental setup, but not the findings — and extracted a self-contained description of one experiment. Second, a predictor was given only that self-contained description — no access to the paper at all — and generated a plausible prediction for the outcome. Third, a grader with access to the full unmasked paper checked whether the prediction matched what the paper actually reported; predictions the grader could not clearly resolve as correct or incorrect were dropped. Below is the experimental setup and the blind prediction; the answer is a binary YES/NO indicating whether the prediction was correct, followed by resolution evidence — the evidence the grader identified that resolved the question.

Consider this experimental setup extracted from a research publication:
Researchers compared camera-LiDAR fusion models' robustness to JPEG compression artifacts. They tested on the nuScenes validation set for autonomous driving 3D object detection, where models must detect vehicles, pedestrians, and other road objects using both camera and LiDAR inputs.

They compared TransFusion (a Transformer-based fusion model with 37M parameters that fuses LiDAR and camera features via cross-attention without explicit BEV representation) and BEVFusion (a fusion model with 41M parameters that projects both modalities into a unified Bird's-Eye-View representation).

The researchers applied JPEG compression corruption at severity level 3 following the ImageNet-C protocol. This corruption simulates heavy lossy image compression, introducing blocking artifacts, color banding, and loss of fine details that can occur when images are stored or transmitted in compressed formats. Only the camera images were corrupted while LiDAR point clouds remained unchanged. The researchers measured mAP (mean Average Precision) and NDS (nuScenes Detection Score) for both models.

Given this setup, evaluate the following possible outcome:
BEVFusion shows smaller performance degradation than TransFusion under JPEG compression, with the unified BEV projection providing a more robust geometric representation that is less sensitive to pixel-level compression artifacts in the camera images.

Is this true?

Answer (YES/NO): NO